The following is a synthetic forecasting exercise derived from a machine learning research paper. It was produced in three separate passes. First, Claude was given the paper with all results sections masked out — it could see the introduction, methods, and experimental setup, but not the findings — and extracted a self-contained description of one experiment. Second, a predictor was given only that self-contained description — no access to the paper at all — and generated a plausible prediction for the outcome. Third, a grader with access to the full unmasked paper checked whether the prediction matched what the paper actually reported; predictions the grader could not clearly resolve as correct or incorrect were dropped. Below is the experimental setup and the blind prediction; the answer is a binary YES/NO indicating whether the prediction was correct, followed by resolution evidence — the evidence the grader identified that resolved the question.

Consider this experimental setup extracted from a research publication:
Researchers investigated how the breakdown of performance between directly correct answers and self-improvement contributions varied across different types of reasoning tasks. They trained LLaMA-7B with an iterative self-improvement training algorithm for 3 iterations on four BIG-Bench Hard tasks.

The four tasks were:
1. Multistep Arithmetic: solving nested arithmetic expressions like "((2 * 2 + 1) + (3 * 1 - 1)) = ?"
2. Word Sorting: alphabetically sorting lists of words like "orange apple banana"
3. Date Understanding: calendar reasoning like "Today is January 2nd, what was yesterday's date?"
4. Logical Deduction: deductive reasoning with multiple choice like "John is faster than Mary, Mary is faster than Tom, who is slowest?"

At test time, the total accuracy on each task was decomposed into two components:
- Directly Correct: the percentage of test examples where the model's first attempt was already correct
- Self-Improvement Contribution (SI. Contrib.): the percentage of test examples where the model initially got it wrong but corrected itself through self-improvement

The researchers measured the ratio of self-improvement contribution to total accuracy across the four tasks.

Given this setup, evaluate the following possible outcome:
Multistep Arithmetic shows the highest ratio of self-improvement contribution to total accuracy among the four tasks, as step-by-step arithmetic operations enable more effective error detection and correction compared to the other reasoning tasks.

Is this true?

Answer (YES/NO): NO